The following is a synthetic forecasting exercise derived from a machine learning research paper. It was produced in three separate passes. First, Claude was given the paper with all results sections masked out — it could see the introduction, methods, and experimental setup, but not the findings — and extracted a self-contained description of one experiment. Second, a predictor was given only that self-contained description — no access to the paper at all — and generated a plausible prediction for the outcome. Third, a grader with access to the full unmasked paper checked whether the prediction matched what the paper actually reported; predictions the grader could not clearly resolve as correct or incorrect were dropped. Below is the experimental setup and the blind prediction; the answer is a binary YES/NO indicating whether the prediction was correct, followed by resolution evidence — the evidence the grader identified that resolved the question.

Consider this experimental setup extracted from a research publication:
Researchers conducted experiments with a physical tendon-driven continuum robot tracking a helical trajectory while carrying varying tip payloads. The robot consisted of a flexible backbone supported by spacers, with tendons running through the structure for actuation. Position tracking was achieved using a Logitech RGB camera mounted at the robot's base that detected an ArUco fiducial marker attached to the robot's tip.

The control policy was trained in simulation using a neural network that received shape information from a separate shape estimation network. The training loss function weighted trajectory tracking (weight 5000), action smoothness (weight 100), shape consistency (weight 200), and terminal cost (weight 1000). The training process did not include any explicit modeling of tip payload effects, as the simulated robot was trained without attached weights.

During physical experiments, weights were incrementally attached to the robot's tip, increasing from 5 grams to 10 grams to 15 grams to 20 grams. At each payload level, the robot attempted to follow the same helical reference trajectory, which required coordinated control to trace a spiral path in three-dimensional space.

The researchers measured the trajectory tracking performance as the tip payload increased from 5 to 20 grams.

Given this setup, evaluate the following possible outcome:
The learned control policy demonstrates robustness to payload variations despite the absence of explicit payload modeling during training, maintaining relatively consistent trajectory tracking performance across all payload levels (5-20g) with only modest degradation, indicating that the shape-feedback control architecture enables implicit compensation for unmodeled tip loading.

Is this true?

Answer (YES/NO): YES